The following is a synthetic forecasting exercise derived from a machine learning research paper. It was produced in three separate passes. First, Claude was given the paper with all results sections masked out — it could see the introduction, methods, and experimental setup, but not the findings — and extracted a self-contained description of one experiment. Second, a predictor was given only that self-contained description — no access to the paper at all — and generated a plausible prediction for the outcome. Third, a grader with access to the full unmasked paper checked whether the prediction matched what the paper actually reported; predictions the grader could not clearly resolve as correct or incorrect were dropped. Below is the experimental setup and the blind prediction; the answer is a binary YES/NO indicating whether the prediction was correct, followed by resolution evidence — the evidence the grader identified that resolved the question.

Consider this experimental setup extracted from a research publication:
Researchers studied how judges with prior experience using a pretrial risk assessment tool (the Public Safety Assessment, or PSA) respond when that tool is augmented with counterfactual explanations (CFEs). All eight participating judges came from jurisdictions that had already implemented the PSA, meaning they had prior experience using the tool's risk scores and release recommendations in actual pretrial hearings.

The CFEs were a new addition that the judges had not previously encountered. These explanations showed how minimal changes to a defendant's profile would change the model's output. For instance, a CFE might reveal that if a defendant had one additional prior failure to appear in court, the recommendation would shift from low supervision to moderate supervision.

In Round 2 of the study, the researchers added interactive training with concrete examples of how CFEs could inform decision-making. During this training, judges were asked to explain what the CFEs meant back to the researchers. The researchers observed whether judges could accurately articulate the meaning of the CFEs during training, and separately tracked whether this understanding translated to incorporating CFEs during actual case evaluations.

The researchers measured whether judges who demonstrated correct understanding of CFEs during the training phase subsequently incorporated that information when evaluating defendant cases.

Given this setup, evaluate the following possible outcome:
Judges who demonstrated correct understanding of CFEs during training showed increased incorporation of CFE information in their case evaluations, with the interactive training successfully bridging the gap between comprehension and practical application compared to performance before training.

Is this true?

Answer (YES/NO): NO